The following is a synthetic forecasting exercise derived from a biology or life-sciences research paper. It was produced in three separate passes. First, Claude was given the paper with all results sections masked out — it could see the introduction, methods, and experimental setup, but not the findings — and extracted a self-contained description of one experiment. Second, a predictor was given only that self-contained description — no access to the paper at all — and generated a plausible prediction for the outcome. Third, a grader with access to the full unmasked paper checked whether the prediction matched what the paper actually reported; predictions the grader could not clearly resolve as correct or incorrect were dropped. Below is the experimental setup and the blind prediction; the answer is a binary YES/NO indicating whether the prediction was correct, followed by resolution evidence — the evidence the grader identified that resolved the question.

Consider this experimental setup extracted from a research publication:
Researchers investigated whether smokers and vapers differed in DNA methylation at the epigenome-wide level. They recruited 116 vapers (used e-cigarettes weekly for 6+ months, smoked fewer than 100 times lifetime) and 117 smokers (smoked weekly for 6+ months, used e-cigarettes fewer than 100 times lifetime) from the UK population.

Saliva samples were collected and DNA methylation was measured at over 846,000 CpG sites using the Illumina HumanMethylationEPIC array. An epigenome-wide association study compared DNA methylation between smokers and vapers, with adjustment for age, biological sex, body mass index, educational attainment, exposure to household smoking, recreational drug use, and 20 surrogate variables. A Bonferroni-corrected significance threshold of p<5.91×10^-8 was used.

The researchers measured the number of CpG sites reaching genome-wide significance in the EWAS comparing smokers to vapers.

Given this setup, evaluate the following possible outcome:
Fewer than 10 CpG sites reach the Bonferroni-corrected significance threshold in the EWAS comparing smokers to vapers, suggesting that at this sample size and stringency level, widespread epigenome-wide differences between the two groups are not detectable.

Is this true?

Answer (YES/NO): YES